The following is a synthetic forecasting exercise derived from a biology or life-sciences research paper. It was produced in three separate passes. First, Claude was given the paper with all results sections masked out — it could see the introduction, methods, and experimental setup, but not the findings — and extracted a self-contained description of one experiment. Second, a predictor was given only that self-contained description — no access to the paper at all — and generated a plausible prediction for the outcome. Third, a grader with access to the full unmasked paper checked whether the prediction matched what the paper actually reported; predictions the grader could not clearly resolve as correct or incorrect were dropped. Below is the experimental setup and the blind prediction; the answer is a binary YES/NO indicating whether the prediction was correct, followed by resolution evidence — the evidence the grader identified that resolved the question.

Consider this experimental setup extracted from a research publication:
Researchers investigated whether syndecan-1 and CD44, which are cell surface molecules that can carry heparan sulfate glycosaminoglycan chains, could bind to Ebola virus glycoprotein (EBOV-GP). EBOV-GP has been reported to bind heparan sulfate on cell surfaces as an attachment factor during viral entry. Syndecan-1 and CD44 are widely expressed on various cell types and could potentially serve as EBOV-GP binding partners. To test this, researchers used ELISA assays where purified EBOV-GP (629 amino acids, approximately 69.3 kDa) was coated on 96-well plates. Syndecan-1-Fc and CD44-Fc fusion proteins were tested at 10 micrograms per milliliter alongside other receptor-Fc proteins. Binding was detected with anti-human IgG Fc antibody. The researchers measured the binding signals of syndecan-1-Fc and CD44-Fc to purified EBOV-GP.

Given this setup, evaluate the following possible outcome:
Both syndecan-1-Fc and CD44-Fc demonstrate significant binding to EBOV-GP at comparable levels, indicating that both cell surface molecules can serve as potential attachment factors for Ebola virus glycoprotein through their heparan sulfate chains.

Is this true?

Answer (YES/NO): NO